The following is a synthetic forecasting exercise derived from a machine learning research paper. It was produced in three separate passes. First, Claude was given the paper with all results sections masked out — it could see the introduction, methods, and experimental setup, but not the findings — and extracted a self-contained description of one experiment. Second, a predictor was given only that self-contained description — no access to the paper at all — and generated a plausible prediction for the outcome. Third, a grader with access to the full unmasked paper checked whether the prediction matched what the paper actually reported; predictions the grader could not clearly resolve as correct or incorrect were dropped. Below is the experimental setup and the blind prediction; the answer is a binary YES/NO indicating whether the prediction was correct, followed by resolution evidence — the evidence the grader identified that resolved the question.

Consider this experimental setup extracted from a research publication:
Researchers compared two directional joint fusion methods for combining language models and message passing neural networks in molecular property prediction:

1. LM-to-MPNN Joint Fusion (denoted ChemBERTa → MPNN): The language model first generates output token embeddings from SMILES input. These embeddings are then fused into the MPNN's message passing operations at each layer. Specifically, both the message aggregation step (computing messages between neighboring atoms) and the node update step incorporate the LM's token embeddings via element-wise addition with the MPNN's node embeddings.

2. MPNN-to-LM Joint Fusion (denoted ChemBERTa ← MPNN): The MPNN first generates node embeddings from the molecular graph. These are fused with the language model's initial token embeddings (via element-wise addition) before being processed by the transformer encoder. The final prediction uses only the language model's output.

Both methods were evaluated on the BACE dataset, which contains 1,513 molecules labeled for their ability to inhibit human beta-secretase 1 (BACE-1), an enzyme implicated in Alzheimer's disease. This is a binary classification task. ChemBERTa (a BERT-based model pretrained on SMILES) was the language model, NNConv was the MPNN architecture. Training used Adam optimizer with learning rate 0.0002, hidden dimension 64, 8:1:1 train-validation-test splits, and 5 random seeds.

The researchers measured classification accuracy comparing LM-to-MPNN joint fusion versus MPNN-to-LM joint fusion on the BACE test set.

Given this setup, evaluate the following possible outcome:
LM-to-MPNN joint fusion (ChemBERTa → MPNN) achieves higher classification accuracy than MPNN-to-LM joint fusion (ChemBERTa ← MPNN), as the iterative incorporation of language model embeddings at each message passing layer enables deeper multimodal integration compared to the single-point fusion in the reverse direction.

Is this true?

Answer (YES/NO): YES